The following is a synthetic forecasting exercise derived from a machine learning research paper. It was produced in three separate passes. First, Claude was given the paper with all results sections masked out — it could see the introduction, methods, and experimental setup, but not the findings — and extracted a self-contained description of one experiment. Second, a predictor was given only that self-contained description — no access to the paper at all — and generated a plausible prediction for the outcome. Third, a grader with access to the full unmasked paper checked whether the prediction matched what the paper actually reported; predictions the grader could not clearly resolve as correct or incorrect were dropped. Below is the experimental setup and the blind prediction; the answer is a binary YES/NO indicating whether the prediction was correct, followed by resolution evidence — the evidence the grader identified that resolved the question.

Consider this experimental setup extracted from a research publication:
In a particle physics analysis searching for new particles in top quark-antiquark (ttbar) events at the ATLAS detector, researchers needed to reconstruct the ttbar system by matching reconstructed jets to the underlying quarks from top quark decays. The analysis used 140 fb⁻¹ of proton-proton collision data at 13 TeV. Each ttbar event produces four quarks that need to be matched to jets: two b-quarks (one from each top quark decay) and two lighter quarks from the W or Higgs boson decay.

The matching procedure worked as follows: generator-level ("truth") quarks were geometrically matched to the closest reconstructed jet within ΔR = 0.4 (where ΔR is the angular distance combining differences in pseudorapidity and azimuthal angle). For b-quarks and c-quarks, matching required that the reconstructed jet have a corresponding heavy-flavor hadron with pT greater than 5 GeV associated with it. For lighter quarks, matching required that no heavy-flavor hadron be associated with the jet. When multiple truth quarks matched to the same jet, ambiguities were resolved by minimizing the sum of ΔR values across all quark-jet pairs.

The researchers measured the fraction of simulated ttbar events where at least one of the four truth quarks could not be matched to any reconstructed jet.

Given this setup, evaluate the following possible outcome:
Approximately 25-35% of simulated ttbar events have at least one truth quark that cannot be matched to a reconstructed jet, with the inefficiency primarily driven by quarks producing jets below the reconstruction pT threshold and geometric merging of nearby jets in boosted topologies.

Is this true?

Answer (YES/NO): NO